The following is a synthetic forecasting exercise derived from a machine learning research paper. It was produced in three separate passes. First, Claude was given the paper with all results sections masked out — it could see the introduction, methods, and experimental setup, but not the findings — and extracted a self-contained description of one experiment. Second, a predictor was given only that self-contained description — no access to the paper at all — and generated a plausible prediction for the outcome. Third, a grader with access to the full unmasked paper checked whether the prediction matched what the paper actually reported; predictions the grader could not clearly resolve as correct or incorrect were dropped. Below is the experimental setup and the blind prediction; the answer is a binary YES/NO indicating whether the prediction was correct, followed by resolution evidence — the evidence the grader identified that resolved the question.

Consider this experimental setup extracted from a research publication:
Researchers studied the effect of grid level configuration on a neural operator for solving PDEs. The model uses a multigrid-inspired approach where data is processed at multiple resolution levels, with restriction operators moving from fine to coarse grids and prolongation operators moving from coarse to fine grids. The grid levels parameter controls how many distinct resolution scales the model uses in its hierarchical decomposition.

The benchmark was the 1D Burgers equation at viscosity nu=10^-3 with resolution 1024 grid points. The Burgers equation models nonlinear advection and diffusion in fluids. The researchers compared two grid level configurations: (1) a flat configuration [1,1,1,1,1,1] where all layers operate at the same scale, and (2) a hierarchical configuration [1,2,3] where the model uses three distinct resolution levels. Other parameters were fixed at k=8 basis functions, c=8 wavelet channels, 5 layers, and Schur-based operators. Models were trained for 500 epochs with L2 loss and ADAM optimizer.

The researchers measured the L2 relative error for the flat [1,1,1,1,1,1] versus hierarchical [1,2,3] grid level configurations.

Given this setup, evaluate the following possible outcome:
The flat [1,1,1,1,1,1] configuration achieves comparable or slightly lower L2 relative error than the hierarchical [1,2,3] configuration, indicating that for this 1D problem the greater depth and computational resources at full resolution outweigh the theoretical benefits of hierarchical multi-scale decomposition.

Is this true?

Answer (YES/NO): NO